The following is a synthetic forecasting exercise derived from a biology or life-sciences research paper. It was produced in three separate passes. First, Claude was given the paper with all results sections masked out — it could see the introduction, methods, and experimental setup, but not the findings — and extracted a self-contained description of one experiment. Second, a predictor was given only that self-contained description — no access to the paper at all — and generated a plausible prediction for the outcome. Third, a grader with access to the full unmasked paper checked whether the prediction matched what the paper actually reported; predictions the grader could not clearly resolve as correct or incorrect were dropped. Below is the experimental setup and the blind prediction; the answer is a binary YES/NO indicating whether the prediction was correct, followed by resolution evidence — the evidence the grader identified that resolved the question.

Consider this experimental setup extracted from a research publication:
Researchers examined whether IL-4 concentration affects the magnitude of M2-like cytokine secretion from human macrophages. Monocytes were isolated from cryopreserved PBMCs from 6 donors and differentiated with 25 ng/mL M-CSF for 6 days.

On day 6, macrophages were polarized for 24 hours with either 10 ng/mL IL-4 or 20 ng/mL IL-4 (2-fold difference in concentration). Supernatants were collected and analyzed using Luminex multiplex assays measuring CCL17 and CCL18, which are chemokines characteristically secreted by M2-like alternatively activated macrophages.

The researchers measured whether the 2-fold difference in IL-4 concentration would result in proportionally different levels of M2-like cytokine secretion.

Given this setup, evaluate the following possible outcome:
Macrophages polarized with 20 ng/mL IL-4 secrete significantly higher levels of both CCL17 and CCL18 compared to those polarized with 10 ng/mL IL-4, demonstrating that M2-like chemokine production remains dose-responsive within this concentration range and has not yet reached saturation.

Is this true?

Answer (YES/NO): NO